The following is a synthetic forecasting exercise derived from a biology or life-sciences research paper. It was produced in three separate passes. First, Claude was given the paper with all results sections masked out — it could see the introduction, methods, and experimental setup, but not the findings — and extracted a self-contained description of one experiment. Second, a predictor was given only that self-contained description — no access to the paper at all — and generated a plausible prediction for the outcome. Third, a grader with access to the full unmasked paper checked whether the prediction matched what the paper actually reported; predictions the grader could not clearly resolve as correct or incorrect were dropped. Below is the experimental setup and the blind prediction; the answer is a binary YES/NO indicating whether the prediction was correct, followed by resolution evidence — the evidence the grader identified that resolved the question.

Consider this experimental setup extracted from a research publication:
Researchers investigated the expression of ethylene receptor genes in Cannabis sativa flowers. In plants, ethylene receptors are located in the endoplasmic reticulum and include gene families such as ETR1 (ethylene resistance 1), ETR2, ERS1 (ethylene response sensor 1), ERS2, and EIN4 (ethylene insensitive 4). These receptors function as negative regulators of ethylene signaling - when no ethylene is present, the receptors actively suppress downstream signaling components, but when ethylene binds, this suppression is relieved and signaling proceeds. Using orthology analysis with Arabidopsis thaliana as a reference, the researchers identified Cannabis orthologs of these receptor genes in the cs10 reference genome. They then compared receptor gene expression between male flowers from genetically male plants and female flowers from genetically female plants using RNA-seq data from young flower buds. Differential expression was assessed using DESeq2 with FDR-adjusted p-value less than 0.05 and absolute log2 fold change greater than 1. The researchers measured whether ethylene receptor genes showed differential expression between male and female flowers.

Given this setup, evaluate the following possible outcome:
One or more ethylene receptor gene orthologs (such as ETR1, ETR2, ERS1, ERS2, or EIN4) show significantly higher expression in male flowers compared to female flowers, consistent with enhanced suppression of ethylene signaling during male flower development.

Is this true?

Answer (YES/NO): YES